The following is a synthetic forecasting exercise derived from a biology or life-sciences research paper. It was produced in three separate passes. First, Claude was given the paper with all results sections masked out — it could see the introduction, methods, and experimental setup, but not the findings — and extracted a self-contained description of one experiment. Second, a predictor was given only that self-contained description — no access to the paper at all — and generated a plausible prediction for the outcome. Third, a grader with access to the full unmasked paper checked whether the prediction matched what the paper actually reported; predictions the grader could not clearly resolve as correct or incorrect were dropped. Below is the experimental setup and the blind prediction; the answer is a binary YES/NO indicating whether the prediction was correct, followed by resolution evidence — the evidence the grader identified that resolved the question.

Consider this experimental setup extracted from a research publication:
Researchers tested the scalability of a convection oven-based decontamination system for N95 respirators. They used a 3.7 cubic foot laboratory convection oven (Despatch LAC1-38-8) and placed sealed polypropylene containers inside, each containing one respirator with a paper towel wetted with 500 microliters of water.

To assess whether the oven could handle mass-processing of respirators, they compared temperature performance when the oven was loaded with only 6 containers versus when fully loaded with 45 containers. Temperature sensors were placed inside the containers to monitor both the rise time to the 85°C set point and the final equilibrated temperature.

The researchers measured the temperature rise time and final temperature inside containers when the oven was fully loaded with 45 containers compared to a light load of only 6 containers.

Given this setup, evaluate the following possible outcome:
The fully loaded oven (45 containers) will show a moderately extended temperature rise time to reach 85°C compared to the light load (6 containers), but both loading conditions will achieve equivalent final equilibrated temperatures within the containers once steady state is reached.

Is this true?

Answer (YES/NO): NO